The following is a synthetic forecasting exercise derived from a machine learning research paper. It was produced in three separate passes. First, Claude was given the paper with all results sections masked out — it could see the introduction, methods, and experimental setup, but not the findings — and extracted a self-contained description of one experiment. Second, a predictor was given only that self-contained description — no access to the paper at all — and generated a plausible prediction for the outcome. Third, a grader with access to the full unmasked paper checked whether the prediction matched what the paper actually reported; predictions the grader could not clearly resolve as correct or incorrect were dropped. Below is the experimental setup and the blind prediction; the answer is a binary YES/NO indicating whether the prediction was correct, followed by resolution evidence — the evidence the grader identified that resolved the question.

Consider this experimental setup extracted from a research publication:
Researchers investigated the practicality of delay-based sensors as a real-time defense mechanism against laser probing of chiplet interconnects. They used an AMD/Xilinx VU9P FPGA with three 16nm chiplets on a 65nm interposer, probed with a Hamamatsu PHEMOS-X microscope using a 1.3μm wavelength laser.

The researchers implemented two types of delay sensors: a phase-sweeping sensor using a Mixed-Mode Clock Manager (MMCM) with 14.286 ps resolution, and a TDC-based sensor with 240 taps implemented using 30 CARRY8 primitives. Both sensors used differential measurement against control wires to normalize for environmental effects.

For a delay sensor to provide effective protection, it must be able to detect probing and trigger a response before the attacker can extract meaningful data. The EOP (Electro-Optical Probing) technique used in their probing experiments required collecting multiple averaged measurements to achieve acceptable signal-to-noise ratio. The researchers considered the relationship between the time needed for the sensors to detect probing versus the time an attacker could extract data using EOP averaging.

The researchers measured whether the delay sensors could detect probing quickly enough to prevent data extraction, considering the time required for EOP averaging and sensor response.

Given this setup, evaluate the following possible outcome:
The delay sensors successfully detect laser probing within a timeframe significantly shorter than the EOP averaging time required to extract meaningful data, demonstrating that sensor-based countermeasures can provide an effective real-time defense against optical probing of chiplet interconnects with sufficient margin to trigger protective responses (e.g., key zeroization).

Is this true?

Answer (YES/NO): NO